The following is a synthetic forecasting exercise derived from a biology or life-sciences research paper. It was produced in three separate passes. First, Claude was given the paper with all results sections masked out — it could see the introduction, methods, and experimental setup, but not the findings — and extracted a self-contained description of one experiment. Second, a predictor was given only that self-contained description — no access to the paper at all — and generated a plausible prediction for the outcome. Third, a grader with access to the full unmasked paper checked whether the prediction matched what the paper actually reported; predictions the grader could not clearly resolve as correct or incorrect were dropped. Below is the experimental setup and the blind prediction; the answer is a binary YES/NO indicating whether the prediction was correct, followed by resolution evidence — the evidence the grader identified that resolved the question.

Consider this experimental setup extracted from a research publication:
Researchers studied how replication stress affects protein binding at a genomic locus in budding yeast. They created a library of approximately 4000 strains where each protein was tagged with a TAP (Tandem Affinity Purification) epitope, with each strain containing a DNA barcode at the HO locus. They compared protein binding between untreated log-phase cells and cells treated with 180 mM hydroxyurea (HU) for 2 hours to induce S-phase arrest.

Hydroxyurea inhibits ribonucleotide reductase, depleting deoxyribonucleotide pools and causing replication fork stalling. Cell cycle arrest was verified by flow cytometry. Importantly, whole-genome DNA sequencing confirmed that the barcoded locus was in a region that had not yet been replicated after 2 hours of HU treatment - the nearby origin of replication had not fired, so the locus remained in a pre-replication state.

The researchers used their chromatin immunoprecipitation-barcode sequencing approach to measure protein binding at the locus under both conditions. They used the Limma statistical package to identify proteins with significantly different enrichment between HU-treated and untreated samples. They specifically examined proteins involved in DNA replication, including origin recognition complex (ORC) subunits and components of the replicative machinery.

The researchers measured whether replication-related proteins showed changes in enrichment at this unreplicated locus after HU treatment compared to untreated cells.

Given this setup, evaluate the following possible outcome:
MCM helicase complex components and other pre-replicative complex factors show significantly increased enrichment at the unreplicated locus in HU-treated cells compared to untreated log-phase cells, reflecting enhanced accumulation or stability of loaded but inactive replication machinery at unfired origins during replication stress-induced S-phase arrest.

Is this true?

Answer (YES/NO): NO